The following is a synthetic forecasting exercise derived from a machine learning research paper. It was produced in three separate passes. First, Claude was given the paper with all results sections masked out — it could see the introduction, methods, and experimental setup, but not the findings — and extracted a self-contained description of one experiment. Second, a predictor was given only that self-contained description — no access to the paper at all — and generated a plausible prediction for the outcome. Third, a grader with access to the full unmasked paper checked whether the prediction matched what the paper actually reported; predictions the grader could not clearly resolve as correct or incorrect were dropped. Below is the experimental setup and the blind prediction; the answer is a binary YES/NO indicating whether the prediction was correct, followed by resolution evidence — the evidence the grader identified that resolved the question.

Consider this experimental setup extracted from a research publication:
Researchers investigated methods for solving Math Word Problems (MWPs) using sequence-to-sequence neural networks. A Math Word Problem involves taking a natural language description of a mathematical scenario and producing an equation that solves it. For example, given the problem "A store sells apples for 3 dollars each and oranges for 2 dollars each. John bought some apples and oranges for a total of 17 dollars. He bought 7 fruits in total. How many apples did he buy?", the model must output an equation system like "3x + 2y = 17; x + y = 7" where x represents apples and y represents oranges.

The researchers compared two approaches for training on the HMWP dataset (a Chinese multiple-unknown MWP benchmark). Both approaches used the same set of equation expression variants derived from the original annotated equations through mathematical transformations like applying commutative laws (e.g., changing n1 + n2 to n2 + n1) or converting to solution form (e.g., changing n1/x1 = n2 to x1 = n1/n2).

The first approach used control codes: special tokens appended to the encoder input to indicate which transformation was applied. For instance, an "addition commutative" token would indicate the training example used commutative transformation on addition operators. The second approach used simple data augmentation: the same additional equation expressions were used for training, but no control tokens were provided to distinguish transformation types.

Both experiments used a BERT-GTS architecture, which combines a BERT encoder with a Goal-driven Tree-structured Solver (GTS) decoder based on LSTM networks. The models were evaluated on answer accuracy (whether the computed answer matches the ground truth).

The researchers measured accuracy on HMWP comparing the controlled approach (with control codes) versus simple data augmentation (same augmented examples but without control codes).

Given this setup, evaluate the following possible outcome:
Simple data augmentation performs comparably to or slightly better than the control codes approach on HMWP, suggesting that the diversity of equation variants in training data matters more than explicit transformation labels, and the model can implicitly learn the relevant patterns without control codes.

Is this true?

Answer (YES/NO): NO